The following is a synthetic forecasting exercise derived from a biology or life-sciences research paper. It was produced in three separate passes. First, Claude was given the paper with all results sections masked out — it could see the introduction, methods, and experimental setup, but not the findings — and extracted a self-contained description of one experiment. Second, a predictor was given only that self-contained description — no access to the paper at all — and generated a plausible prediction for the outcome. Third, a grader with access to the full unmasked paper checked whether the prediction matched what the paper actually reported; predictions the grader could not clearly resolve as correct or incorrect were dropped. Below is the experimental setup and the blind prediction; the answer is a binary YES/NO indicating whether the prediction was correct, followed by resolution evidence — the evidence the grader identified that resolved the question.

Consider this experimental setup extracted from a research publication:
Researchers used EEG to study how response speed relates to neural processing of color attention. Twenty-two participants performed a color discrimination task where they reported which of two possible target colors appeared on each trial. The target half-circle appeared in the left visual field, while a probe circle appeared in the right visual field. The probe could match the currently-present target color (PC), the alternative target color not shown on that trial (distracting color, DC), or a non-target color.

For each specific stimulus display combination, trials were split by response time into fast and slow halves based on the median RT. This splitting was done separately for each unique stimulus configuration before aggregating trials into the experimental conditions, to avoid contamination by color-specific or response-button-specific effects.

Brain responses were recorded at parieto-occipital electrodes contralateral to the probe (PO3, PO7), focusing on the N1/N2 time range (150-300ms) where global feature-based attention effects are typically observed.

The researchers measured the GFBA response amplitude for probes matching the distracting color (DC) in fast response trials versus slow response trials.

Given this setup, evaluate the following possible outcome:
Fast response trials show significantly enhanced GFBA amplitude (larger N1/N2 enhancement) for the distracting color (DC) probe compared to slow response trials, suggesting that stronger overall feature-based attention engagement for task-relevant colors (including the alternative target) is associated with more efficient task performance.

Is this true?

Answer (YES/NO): NO